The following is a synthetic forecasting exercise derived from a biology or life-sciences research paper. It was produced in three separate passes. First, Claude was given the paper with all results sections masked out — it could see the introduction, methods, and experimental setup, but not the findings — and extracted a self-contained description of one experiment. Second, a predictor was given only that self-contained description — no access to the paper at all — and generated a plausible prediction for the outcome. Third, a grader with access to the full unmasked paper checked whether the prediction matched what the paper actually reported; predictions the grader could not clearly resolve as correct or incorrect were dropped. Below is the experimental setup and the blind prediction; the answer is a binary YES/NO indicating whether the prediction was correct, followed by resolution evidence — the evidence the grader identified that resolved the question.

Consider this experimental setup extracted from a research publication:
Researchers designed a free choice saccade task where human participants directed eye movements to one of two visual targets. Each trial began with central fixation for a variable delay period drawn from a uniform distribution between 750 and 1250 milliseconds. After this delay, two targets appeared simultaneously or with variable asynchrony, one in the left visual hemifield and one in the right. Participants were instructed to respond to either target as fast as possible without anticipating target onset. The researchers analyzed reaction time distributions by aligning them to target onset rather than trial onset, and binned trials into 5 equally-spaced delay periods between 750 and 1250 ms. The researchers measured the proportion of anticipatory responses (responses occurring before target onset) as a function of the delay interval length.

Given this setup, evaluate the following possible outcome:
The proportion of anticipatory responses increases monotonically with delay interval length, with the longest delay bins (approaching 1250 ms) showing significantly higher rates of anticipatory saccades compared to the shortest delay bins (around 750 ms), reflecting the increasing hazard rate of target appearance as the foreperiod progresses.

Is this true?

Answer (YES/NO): YES